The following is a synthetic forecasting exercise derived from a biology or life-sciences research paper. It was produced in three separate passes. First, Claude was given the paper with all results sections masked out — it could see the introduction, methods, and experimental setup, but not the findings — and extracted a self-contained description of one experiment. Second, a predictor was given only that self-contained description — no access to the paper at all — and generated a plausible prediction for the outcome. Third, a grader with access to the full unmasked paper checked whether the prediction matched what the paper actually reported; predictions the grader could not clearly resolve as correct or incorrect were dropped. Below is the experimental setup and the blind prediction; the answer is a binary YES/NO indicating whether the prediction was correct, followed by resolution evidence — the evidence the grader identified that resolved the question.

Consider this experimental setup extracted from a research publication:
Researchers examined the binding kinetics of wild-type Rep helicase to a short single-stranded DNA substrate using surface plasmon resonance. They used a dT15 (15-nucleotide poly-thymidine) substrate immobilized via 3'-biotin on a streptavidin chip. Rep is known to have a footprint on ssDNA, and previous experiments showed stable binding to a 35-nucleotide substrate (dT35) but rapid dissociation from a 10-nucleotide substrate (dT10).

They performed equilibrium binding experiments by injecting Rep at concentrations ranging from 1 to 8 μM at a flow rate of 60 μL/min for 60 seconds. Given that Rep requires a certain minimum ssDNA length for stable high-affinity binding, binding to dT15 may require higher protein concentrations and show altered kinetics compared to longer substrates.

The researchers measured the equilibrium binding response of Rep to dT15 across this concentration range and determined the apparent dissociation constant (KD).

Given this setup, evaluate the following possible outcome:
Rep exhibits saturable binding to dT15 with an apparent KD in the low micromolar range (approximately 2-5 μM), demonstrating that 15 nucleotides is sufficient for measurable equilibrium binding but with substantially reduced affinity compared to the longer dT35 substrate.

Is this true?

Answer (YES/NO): NO